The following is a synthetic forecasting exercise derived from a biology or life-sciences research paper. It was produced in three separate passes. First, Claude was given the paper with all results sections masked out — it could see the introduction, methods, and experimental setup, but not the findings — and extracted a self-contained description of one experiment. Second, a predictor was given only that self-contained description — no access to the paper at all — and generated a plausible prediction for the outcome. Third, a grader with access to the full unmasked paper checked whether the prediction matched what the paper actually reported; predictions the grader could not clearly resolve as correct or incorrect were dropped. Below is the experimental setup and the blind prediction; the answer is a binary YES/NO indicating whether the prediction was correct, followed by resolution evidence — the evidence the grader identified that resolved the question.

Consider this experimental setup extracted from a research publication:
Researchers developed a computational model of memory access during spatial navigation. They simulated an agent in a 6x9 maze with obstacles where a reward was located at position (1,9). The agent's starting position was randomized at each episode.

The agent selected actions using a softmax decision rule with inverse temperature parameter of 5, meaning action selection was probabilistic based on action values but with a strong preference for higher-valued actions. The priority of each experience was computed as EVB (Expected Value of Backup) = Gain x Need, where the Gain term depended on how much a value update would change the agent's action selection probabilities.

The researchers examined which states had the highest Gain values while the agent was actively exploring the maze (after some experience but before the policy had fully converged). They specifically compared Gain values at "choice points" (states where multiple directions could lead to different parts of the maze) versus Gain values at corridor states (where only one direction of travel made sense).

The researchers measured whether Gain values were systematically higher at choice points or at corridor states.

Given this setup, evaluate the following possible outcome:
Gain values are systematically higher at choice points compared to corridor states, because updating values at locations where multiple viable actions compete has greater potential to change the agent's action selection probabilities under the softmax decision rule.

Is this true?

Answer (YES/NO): YES